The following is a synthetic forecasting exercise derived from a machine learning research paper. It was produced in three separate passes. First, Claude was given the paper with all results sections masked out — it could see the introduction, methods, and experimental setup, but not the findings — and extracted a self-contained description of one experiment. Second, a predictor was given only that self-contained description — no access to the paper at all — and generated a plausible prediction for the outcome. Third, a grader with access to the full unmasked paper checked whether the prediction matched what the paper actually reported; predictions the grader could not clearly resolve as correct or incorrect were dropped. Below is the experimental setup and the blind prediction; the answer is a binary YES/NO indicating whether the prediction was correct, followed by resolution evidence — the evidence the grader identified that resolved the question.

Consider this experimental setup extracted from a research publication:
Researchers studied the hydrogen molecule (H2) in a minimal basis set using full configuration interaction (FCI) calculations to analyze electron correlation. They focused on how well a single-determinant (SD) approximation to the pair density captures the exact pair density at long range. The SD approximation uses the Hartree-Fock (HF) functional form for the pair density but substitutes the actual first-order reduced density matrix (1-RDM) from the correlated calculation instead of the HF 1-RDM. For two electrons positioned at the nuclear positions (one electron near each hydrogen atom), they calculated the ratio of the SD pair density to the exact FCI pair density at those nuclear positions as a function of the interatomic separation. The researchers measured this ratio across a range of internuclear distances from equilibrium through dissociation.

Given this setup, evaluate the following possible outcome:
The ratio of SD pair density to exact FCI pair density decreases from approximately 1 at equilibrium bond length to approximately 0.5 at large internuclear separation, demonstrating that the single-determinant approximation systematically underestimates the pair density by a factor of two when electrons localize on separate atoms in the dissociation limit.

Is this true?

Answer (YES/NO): NO